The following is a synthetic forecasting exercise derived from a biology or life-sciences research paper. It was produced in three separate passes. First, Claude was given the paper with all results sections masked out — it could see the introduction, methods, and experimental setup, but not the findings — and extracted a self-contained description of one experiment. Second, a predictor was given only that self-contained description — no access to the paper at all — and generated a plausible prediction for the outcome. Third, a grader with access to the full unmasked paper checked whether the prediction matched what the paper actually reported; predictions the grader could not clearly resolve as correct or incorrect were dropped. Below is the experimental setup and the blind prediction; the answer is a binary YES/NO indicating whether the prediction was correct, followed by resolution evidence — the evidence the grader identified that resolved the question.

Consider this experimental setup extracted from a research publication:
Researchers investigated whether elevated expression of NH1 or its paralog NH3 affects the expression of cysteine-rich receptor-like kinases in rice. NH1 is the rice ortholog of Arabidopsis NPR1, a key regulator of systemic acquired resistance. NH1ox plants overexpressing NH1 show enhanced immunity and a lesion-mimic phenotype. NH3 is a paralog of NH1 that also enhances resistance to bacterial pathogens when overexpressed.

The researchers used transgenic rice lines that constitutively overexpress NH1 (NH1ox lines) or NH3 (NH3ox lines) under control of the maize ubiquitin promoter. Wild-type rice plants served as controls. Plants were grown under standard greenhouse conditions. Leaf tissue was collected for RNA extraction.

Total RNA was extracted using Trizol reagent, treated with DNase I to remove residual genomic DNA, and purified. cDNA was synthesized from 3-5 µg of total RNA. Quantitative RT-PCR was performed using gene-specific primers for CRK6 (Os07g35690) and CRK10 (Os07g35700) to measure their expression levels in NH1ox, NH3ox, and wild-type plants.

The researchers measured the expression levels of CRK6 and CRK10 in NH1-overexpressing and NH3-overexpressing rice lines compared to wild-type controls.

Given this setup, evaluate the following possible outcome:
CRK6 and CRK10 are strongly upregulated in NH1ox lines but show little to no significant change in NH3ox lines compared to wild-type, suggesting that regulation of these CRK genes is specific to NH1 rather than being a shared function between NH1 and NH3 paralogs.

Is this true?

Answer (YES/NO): NO